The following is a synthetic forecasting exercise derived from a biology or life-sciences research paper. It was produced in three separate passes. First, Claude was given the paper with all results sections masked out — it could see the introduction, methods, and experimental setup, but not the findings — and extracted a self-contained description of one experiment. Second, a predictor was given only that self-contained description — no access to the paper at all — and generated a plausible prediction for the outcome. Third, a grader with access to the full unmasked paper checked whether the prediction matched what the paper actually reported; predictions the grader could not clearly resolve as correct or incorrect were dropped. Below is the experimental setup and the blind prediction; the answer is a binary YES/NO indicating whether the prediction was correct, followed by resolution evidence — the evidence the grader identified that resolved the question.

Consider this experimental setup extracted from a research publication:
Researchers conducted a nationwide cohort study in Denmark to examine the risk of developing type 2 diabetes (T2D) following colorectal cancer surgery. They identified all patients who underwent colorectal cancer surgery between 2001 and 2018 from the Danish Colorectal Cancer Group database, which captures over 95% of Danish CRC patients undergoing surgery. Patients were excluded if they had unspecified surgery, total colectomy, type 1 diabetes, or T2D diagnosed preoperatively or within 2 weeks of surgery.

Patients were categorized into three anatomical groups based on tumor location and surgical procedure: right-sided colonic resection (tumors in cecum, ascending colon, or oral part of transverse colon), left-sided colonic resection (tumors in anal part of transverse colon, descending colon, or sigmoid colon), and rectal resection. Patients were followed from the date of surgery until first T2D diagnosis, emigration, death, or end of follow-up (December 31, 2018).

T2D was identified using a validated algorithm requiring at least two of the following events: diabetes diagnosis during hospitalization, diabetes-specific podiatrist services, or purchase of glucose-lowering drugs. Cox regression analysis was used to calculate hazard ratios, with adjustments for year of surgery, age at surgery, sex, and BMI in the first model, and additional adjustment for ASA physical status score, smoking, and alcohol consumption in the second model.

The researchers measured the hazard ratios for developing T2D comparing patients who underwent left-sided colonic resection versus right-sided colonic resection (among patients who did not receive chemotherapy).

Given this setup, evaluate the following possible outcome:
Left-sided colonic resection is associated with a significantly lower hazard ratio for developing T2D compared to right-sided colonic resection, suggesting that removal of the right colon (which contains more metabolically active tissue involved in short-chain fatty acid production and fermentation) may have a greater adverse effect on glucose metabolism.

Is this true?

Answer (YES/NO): NO